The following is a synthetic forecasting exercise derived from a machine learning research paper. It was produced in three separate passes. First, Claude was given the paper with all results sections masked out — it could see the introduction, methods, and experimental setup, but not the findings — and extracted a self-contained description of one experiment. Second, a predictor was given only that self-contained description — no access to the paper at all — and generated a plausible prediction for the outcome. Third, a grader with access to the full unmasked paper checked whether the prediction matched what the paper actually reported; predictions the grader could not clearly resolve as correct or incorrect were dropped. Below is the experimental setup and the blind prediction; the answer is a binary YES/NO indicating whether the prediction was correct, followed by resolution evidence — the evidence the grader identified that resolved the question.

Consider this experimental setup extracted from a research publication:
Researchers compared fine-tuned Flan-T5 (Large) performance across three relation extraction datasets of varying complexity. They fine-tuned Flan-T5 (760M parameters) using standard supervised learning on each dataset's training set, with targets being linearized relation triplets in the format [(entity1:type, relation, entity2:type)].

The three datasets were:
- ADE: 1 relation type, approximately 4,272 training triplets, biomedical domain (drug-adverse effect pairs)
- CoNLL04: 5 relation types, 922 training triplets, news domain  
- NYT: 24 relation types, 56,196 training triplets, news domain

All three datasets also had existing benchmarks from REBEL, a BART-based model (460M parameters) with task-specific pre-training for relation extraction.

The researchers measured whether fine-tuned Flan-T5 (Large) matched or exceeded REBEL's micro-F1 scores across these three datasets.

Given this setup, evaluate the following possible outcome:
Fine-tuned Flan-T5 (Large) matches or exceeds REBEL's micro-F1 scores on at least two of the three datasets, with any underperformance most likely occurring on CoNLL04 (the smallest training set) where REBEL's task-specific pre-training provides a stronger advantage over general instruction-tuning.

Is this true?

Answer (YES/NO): NO